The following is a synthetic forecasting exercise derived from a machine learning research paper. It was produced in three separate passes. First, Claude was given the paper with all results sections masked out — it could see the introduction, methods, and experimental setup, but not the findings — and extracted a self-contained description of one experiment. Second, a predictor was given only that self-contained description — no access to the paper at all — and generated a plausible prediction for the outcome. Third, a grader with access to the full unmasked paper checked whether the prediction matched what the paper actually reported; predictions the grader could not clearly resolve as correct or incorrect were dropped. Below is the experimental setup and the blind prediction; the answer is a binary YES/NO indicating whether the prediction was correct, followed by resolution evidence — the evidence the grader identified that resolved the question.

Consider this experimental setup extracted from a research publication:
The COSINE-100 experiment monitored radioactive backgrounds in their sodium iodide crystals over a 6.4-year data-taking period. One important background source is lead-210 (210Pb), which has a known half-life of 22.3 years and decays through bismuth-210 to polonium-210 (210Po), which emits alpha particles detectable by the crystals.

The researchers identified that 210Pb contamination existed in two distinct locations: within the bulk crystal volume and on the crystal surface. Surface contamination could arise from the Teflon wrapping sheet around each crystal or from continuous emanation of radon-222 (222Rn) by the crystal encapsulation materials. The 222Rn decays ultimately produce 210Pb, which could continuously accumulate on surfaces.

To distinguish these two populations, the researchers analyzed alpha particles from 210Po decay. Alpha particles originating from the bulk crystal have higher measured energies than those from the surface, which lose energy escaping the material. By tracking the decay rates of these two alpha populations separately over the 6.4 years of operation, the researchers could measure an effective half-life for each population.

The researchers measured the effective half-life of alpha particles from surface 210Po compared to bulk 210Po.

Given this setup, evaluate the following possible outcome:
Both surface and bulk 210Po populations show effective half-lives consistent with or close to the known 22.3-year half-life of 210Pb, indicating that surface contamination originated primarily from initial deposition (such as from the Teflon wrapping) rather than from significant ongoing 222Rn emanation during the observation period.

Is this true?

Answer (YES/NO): NO